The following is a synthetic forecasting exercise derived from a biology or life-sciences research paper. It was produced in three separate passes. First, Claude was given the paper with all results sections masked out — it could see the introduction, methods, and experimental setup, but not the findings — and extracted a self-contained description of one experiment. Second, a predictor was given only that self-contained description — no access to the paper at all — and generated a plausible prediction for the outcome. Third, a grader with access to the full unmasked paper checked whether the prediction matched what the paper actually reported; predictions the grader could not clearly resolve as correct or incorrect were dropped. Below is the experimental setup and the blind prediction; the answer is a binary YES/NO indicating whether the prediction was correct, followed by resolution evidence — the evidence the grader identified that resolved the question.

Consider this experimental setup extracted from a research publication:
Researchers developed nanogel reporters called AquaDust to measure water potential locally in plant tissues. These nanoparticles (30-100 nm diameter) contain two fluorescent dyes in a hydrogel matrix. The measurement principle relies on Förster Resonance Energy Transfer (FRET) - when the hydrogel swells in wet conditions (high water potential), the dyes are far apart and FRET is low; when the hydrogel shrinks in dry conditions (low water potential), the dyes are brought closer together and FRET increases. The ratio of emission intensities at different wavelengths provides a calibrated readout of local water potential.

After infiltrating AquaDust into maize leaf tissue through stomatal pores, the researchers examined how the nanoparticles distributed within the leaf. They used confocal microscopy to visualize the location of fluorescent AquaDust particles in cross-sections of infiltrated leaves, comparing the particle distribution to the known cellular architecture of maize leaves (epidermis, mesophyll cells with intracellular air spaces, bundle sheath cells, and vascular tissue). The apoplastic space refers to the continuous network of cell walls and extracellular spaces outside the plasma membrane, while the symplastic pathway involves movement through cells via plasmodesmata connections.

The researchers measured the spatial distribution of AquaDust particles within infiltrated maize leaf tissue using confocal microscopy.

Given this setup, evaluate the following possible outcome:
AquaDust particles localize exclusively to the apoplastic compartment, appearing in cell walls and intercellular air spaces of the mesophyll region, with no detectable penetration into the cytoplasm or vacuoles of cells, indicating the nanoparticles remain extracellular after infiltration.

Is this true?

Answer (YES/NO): YES